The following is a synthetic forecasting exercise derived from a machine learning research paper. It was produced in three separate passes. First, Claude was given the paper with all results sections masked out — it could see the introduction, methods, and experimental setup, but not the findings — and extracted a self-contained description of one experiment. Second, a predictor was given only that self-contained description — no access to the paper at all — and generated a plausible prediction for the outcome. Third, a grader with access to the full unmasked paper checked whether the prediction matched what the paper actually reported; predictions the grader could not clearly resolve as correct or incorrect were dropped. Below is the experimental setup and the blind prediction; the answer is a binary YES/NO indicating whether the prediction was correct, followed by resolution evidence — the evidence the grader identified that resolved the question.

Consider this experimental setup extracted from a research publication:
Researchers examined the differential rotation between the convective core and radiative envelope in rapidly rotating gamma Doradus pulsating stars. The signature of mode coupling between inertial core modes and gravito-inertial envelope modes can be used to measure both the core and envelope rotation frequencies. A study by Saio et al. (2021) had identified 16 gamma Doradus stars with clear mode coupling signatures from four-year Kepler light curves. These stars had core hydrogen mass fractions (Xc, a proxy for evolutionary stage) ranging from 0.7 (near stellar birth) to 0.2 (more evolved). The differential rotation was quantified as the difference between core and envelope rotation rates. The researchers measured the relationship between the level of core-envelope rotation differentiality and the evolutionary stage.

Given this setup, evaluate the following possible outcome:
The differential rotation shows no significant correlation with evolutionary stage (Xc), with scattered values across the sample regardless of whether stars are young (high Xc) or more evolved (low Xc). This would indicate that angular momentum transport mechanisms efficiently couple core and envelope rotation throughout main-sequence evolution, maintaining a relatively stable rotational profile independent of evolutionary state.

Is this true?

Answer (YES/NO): NO